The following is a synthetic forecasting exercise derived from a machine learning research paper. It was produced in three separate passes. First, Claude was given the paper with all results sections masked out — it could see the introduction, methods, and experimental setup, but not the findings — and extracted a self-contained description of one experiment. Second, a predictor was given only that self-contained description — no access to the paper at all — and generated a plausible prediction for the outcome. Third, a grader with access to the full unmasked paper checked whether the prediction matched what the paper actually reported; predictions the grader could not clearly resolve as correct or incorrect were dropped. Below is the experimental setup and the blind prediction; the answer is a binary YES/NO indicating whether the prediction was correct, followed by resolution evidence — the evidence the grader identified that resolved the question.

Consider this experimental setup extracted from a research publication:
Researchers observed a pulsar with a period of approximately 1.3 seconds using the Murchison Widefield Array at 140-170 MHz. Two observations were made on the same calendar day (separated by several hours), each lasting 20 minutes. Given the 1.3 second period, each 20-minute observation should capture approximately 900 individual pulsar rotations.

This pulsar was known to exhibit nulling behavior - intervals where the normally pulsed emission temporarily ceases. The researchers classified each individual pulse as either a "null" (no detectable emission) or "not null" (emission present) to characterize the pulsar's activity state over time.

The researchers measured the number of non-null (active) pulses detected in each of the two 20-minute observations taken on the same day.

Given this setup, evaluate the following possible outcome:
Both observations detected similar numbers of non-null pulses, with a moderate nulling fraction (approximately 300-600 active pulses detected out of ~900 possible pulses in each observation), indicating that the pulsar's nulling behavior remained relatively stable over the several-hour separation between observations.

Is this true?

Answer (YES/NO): NO